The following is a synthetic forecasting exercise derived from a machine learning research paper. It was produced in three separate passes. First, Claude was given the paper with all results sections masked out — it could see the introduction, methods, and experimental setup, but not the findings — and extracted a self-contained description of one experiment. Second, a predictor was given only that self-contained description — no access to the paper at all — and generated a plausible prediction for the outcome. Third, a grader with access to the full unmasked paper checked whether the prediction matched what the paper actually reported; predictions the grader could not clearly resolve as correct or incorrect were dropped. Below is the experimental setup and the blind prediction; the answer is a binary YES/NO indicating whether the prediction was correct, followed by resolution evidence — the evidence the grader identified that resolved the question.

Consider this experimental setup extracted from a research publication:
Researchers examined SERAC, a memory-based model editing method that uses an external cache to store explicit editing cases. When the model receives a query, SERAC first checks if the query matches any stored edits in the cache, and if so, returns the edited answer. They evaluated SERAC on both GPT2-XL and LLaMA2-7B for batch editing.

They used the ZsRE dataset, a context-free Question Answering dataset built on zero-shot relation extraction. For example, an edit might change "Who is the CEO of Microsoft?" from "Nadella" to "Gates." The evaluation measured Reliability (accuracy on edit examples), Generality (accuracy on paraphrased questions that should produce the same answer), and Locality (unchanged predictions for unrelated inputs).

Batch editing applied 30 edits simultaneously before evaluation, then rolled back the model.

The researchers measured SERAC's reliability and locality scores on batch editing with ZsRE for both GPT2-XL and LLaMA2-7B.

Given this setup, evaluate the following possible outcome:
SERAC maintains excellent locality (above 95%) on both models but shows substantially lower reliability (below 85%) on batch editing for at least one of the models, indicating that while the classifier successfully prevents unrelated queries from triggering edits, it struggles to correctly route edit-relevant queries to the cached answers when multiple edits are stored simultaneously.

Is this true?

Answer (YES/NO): NO